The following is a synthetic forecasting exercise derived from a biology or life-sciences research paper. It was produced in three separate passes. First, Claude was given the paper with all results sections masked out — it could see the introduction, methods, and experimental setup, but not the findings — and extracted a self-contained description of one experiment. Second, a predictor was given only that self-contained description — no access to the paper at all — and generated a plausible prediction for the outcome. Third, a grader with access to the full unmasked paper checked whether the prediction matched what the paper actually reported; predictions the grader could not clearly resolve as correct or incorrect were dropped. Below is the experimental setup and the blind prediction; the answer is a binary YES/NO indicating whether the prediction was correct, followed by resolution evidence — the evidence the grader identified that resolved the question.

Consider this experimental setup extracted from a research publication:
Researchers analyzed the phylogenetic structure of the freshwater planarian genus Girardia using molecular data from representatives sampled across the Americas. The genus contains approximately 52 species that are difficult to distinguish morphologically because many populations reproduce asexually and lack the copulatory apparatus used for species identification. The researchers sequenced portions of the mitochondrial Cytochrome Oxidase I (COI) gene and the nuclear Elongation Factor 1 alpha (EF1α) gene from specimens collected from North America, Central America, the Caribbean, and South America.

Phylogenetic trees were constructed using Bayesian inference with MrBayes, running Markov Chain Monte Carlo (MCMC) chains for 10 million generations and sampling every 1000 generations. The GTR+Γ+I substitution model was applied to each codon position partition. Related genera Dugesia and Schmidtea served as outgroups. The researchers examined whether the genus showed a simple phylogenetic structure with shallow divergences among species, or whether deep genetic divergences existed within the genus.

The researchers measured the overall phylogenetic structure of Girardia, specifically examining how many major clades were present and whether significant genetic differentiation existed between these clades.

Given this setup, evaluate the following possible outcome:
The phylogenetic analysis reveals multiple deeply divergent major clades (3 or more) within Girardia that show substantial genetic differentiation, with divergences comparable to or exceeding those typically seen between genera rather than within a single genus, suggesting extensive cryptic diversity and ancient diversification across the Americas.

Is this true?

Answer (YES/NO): NO